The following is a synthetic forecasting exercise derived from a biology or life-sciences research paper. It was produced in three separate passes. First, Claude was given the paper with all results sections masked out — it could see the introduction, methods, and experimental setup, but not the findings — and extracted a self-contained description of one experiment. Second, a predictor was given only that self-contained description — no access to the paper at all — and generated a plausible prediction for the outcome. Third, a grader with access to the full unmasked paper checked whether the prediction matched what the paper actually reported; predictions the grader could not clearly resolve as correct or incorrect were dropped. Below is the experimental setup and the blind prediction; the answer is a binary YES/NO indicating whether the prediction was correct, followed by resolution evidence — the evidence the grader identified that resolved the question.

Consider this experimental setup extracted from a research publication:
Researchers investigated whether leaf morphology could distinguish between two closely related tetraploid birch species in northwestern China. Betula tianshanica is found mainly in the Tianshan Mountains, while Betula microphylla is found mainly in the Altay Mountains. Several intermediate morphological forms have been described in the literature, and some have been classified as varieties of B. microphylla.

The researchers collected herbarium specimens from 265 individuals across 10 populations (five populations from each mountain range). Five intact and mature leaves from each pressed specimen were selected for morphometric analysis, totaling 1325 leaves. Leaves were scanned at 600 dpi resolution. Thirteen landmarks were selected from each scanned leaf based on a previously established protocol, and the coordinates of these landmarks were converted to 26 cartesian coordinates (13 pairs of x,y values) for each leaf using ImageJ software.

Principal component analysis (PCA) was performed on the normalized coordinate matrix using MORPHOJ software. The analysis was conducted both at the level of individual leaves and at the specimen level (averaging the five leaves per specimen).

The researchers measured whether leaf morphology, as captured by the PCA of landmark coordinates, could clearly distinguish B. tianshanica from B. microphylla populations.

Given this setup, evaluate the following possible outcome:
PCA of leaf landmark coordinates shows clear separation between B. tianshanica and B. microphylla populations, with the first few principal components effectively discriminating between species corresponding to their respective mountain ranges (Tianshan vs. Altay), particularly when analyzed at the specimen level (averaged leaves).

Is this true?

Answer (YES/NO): NO